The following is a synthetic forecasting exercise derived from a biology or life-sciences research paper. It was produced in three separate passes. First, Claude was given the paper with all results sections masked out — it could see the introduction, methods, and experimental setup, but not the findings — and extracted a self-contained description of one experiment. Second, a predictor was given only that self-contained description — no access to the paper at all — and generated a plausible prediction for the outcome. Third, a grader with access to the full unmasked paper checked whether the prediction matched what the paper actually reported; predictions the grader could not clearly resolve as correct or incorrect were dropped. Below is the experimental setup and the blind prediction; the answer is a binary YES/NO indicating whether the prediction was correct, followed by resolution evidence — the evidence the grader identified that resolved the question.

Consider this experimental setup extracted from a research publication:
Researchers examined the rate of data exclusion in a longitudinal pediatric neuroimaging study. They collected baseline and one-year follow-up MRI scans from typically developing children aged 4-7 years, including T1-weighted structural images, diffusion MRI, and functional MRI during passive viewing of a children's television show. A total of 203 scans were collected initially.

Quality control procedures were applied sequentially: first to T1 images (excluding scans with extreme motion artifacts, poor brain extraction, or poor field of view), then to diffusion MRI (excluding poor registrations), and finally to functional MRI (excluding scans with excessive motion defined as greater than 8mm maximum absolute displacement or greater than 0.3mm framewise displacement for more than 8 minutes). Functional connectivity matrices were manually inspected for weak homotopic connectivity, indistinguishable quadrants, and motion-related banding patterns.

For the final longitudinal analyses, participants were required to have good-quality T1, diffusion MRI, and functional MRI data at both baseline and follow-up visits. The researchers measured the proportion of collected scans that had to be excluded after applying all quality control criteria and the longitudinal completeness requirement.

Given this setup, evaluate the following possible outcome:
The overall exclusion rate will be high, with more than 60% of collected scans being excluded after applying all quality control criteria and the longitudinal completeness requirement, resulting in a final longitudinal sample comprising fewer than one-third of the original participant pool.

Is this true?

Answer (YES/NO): NO